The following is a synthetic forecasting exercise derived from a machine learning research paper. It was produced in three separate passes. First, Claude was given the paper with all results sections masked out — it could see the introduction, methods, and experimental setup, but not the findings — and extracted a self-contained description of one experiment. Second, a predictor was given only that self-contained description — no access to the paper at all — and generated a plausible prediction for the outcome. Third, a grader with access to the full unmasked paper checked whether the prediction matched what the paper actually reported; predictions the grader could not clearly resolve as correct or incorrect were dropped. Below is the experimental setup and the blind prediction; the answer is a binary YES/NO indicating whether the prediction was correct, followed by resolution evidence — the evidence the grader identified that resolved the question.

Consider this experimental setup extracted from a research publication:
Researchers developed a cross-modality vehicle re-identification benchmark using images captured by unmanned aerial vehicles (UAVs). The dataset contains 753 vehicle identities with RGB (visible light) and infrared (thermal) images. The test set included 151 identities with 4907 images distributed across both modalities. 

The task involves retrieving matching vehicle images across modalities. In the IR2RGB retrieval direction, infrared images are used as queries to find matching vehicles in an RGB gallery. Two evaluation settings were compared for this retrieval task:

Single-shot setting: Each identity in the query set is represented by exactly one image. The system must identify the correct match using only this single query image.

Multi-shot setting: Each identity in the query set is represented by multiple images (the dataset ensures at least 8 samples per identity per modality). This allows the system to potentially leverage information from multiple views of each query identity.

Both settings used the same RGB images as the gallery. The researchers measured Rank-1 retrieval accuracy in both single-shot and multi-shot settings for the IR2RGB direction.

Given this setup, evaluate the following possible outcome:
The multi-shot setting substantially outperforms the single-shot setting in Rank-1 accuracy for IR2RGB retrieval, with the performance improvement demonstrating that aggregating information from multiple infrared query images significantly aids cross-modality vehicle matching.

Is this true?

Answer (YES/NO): YES